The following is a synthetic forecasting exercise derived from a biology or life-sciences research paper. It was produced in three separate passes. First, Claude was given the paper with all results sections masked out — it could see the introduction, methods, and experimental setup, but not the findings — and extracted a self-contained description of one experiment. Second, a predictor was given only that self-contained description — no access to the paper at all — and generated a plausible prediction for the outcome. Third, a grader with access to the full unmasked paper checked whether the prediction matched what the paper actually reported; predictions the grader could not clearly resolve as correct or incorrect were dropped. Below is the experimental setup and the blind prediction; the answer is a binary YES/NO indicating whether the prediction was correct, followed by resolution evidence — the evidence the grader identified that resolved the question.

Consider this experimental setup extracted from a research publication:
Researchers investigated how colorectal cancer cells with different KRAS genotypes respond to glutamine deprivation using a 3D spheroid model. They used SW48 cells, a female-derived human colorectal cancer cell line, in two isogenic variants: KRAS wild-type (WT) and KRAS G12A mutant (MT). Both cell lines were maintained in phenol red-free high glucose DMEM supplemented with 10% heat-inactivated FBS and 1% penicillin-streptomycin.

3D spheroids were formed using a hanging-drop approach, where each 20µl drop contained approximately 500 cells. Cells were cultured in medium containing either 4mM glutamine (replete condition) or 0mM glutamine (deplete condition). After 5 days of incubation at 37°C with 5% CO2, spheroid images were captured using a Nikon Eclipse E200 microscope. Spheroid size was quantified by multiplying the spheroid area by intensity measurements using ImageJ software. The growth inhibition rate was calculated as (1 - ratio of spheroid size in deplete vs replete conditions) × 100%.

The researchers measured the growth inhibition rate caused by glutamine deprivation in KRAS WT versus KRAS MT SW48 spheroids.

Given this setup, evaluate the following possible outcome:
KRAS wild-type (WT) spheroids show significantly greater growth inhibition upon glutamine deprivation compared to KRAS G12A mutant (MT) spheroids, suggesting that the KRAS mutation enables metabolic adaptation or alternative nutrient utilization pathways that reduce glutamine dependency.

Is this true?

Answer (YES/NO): YES